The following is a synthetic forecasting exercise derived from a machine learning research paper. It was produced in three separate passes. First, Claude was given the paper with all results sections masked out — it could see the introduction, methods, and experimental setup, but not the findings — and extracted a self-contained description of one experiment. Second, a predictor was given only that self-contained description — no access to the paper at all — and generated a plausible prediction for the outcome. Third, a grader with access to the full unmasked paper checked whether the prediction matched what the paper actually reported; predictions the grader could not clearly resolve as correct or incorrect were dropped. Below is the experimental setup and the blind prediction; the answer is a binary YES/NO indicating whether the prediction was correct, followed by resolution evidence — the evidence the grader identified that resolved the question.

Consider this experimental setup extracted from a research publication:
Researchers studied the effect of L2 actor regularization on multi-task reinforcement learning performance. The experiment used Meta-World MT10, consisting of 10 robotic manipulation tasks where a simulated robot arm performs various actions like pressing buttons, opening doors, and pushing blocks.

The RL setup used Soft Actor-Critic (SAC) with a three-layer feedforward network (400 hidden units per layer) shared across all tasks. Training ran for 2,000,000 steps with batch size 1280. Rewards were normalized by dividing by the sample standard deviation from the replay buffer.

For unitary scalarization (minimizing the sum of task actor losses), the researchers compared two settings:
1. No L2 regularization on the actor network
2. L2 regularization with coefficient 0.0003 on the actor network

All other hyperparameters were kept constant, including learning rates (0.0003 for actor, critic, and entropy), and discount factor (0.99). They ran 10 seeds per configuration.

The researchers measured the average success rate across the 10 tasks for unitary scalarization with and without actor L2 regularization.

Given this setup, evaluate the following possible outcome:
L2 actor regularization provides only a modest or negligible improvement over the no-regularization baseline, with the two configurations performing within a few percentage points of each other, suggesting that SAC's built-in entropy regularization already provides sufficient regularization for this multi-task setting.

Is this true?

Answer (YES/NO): NO